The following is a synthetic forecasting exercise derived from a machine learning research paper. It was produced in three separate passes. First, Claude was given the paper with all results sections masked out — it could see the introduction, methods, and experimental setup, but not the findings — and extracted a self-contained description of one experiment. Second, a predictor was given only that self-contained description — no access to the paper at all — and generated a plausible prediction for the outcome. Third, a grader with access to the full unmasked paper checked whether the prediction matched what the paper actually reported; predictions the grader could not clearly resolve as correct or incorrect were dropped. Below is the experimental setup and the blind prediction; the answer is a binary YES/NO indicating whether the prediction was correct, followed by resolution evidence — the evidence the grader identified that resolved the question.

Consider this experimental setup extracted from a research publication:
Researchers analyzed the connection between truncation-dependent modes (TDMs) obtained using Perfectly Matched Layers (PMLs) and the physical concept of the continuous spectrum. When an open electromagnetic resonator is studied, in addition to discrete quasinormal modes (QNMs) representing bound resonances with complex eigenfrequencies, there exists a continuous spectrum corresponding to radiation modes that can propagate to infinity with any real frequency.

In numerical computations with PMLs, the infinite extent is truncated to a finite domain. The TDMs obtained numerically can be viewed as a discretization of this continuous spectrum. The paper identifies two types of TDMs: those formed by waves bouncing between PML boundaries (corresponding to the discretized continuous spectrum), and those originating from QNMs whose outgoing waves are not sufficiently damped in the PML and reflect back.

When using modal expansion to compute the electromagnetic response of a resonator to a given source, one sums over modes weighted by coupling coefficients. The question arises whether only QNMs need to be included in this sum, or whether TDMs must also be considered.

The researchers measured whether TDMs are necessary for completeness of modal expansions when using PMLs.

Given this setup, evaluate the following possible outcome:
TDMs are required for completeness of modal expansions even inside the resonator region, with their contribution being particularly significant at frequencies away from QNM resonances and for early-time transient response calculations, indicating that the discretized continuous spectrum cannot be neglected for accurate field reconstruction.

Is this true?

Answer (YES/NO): NO